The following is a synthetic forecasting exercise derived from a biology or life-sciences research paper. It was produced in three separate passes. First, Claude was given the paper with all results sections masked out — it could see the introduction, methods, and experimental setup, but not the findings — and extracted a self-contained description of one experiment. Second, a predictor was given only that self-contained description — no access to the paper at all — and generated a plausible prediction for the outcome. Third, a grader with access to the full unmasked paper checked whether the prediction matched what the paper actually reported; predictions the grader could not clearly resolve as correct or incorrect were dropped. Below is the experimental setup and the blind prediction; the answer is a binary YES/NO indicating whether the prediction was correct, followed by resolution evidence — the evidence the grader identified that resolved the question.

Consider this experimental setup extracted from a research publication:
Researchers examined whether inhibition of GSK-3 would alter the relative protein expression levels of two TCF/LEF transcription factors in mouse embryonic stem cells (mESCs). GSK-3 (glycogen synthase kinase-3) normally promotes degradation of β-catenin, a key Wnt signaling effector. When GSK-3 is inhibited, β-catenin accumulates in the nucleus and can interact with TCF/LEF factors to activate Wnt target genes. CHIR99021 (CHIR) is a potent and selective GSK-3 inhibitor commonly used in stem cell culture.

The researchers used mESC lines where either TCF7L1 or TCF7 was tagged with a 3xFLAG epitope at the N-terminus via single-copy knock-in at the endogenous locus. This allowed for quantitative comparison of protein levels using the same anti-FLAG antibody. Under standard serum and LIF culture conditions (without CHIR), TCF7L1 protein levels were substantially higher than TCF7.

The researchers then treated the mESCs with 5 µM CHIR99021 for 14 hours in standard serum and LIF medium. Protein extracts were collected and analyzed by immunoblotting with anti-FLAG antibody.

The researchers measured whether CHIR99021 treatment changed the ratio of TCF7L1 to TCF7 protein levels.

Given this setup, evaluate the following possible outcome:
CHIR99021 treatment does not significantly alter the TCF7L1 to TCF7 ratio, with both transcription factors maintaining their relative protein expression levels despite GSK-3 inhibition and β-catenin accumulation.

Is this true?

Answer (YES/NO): NO